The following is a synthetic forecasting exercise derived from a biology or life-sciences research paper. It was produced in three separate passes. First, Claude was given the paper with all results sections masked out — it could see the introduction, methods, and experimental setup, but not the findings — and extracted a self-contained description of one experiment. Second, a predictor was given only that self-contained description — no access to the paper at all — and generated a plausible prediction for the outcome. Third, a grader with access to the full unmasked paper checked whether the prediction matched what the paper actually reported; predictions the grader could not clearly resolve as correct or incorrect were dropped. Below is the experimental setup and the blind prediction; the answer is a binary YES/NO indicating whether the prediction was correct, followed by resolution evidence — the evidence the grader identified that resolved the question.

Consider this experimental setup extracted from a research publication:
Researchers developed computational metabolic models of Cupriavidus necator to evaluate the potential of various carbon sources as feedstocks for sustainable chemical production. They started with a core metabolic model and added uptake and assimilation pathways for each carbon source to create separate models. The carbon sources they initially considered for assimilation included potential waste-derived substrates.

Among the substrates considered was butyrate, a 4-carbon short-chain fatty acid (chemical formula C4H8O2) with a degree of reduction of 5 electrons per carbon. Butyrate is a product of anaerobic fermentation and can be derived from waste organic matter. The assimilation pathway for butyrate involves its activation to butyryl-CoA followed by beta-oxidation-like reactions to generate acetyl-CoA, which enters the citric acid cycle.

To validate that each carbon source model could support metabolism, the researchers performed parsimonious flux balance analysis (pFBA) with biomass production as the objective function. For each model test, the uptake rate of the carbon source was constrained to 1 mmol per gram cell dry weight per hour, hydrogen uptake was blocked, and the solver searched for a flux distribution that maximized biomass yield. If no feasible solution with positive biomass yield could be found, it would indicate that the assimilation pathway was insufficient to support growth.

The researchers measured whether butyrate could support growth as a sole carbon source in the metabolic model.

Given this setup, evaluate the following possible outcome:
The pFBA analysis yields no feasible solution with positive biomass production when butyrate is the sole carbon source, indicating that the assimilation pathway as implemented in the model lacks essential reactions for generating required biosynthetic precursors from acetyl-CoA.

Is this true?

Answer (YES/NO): YES